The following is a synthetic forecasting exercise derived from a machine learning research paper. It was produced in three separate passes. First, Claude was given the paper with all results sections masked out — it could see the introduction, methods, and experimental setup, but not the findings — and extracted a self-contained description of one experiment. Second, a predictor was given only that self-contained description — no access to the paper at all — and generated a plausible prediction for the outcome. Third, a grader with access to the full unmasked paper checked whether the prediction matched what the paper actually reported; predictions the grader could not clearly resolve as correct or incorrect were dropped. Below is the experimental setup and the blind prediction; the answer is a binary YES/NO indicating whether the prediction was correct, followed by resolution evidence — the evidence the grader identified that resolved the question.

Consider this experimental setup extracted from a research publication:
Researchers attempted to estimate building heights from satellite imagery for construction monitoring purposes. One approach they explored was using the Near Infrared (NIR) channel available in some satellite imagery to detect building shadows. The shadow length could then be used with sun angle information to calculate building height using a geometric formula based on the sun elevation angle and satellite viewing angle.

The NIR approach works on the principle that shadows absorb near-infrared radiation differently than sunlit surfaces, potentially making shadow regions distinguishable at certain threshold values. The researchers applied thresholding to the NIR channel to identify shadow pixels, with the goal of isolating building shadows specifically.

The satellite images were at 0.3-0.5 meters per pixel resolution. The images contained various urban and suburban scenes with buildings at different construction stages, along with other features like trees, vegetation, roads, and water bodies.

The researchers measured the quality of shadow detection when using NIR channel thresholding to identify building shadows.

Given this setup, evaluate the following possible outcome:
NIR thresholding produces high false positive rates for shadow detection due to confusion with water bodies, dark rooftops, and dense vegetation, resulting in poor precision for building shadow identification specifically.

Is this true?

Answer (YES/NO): NO